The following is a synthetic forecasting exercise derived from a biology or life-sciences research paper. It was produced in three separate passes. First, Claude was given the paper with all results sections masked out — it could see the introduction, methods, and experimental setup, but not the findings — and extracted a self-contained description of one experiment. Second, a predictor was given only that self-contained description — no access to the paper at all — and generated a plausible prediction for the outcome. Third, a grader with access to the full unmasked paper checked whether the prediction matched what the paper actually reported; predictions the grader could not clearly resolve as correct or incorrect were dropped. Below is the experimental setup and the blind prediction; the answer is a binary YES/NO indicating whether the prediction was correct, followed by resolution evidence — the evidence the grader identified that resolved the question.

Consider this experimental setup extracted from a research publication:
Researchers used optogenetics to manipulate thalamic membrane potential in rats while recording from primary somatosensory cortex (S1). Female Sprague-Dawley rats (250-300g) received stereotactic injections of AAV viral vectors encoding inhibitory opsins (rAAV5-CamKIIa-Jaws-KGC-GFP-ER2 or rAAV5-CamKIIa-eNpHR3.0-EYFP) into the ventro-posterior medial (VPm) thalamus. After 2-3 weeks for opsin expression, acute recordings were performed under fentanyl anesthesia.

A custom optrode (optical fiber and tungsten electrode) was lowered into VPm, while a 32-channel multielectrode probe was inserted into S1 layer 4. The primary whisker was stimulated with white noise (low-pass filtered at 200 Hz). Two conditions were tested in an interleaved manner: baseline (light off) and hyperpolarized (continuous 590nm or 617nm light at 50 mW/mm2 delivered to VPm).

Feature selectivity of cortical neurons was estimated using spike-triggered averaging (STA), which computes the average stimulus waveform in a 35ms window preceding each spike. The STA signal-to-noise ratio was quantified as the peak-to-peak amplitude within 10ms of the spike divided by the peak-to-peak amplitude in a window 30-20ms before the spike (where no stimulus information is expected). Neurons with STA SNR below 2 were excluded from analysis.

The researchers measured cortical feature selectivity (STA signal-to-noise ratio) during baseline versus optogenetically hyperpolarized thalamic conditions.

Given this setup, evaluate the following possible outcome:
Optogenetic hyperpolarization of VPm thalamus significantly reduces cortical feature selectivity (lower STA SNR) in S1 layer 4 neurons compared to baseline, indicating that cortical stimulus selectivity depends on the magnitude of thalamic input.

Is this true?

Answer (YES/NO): NO